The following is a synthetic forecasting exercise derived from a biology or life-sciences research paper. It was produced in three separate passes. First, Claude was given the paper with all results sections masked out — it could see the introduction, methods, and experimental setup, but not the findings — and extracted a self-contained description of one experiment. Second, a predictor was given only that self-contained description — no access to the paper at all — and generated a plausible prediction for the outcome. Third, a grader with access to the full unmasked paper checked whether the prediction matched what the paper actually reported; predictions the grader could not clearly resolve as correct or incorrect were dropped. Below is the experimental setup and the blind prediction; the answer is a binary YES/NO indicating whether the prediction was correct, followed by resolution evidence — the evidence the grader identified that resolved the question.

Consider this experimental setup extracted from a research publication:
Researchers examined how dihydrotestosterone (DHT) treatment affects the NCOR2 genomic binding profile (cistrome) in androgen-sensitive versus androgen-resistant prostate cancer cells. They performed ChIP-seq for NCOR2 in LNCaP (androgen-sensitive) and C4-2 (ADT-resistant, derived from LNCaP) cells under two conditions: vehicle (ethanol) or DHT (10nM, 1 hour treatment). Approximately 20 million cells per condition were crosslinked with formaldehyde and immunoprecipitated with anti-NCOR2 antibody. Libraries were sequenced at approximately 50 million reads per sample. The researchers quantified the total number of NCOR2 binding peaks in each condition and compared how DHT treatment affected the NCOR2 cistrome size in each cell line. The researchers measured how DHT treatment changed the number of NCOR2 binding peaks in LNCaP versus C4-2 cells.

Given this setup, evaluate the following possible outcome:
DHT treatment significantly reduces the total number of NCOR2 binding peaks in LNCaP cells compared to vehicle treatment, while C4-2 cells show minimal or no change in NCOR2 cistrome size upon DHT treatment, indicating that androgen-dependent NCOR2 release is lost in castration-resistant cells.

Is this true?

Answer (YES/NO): NO